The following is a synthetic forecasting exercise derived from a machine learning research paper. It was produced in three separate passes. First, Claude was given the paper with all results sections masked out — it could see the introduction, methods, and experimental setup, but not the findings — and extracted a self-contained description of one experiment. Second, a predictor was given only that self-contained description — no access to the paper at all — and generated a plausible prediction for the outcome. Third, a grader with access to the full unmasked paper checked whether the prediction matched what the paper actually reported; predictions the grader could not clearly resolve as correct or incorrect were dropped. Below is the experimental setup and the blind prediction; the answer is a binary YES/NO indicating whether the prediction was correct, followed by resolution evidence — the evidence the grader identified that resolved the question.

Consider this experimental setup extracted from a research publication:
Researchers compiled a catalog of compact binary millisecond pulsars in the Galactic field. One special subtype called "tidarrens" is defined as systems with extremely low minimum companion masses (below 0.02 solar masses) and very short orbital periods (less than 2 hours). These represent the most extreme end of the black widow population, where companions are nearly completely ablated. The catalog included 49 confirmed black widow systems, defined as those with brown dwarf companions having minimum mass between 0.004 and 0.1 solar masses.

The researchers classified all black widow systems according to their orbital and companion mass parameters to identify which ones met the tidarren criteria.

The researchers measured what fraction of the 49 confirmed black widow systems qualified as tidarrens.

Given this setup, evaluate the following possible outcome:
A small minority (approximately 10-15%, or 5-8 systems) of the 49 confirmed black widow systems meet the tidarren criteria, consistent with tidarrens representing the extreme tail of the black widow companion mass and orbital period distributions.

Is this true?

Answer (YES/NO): NO